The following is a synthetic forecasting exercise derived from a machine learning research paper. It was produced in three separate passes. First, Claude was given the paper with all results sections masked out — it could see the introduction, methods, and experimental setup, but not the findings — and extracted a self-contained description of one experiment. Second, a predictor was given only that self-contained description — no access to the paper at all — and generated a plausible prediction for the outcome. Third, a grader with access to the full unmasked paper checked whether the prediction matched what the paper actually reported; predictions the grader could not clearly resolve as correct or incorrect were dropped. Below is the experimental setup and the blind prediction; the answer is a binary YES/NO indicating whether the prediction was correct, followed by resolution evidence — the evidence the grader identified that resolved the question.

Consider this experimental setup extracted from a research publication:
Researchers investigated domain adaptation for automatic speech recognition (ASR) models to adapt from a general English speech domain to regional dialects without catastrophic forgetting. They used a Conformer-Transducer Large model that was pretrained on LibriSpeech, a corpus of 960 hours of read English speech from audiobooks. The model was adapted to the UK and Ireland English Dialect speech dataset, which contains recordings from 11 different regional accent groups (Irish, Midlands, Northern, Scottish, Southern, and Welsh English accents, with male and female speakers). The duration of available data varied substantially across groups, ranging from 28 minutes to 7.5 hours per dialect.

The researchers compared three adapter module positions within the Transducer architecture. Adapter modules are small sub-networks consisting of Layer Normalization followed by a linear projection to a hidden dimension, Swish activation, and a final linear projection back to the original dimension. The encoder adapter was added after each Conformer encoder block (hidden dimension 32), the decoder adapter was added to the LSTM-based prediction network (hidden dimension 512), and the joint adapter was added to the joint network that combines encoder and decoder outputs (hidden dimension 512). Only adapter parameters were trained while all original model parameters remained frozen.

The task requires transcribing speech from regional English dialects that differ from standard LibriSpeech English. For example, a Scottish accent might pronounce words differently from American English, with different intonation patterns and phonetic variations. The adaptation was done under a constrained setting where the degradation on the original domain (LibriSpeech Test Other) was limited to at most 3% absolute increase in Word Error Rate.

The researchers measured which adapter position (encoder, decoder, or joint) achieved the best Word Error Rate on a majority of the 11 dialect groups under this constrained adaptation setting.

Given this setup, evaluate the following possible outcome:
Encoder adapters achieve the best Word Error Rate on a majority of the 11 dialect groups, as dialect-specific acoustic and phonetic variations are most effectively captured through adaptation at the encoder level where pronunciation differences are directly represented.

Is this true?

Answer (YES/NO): YES